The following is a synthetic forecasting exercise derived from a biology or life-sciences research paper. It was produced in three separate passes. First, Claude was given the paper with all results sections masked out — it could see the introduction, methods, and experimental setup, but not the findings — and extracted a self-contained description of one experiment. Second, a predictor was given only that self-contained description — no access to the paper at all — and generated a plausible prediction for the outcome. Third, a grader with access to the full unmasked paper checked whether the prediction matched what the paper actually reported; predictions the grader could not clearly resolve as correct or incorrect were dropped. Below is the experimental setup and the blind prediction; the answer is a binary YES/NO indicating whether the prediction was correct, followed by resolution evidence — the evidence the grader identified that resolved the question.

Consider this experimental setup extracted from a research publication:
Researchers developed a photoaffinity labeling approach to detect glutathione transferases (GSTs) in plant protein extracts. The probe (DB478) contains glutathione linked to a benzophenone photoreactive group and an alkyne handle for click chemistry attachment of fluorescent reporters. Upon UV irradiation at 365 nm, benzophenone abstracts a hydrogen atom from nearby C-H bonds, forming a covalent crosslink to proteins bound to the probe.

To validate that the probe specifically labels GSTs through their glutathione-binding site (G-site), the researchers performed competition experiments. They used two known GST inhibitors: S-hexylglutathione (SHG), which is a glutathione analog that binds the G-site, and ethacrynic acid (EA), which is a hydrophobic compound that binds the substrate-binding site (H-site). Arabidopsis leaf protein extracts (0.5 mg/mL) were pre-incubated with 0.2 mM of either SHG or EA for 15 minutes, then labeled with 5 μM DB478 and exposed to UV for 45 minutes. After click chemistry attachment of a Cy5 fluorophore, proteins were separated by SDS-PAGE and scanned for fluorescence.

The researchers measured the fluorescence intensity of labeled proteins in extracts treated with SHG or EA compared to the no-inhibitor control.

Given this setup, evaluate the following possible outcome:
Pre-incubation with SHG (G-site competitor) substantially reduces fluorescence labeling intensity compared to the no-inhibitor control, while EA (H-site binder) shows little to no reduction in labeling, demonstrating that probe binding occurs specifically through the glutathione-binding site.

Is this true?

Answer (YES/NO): NO